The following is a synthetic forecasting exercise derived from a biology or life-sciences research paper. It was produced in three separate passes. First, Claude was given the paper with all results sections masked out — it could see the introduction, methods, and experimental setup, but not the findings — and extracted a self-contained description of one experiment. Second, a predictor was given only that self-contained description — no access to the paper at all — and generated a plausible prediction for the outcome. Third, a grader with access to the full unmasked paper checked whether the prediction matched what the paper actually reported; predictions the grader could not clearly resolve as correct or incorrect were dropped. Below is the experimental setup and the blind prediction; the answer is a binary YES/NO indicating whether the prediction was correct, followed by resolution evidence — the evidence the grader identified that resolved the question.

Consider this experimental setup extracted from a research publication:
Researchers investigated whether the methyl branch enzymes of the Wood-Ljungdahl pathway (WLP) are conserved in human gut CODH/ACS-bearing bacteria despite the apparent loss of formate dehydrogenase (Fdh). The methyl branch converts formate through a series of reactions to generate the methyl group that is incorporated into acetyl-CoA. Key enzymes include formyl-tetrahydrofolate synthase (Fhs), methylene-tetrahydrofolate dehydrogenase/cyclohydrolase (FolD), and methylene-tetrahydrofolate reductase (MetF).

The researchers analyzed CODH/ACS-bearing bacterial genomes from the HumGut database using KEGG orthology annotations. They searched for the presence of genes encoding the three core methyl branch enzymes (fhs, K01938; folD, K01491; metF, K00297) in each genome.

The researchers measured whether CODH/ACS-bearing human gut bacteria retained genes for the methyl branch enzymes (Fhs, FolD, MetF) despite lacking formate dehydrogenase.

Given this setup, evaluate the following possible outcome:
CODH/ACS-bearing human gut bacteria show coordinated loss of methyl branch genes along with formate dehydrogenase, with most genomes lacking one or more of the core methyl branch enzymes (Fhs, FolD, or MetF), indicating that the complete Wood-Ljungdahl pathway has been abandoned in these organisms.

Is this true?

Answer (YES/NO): NO